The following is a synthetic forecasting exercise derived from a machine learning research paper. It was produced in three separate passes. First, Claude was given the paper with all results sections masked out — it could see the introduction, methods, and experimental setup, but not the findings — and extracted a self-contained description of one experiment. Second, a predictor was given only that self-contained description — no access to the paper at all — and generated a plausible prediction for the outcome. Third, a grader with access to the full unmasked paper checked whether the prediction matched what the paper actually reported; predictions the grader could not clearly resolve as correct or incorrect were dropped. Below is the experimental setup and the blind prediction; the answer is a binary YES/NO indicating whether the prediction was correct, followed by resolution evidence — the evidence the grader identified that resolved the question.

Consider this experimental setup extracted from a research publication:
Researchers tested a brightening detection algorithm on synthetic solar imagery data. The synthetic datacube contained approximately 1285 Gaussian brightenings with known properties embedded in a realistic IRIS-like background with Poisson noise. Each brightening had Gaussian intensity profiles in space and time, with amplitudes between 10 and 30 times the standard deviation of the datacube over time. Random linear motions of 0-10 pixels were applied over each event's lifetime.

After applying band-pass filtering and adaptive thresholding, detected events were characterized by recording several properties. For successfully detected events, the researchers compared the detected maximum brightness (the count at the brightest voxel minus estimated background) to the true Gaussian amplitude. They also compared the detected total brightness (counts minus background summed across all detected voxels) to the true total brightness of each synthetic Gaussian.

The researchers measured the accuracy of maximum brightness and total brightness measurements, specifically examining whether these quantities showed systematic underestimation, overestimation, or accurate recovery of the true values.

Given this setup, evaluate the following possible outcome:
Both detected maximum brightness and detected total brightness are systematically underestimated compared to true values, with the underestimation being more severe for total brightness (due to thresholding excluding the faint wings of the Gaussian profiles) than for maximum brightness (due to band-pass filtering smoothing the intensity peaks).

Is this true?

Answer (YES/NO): NO